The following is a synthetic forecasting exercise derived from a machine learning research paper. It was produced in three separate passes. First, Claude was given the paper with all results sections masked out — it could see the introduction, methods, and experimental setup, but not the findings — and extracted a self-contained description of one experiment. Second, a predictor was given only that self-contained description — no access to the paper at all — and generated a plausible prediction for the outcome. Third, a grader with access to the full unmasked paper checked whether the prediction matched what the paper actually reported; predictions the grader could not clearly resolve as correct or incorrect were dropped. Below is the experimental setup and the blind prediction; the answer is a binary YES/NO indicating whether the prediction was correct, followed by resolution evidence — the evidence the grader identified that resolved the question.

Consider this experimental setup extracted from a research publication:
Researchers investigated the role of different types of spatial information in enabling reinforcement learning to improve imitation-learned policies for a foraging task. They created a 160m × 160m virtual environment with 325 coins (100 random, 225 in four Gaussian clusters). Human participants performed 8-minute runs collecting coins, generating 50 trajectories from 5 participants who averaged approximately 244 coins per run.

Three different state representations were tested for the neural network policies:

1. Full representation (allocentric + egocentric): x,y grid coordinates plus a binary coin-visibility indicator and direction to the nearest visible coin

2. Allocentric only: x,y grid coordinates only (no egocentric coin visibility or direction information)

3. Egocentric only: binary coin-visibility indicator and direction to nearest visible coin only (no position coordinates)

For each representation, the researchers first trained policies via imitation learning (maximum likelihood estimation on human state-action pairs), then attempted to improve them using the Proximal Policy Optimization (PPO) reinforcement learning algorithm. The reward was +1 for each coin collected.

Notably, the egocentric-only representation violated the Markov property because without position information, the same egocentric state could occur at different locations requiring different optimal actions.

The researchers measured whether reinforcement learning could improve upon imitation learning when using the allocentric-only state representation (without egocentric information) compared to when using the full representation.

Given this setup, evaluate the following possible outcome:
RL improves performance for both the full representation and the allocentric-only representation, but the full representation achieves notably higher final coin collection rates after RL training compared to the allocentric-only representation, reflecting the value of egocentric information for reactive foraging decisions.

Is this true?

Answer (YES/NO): NO